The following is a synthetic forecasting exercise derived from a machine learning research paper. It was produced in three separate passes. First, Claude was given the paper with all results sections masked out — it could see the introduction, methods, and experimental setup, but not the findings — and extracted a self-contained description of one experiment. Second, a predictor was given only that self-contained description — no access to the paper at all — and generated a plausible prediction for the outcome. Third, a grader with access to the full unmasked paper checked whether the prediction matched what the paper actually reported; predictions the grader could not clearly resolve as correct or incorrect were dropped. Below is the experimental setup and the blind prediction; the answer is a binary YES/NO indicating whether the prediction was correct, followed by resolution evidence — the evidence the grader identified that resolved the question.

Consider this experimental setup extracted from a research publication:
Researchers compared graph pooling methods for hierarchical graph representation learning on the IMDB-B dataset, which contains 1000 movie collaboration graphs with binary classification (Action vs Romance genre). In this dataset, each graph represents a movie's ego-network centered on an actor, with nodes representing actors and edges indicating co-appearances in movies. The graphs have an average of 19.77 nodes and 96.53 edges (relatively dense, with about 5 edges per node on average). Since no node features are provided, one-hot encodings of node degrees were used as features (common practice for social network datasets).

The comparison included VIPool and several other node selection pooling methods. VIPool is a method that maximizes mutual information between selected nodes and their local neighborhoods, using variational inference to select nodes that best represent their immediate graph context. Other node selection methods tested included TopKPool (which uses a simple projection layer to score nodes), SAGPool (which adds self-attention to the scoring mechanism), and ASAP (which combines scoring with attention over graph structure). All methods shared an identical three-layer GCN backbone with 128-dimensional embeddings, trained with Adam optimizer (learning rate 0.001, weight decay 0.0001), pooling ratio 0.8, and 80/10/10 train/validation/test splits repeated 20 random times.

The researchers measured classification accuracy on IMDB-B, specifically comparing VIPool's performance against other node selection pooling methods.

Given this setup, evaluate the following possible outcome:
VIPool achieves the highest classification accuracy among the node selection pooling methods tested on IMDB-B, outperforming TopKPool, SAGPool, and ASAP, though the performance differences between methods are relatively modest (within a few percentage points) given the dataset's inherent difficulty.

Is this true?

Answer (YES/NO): YES